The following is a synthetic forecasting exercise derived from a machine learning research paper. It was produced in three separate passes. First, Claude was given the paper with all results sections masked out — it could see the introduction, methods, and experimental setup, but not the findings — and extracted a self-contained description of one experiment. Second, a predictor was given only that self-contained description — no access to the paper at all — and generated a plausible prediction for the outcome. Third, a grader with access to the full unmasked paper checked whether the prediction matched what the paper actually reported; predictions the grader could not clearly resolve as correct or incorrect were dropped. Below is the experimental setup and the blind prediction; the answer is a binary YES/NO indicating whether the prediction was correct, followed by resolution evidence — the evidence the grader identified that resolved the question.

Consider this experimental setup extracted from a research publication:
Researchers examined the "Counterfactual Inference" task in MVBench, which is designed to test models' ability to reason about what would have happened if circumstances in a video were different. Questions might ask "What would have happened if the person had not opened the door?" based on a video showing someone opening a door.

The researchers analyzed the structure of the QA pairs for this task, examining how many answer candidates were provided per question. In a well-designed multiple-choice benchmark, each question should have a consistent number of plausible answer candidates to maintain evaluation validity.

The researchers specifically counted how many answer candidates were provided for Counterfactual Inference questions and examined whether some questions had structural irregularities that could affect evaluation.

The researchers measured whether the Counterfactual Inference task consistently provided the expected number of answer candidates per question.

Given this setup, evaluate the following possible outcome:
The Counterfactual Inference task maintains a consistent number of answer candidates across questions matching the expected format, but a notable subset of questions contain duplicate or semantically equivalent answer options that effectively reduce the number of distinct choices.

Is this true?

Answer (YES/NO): NO